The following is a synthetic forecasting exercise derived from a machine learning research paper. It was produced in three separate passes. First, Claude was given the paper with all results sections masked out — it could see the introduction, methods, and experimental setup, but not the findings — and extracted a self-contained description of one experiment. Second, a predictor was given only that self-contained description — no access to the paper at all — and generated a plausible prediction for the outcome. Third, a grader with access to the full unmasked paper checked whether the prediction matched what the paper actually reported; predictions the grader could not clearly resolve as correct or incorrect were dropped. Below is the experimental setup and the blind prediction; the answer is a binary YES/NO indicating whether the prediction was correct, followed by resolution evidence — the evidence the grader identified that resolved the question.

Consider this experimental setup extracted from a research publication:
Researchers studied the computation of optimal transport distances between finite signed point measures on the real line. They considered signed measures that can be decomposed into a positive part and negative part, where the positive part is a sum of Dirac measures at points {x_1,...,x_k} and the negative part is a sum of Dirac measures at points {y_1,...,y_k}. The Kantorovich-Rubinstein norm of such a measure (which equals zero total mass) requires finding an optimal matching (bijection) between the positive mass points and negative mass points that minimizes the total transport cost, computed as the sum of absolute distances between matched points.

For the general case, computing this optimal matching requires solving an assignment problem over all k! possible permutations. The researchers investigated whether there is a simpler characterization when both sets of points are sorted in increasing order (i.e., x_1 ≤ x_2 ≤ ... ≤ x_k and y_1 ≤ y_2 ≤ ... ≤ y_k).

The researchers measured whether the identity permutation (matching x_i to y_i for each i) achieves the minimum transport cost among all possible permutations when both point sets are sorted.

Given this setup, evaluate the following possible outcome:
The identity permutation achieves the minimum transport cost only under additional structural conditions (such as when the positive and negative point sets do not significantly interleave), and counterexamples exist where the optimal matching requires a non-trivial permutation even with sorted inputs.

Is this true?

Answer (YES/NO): NO